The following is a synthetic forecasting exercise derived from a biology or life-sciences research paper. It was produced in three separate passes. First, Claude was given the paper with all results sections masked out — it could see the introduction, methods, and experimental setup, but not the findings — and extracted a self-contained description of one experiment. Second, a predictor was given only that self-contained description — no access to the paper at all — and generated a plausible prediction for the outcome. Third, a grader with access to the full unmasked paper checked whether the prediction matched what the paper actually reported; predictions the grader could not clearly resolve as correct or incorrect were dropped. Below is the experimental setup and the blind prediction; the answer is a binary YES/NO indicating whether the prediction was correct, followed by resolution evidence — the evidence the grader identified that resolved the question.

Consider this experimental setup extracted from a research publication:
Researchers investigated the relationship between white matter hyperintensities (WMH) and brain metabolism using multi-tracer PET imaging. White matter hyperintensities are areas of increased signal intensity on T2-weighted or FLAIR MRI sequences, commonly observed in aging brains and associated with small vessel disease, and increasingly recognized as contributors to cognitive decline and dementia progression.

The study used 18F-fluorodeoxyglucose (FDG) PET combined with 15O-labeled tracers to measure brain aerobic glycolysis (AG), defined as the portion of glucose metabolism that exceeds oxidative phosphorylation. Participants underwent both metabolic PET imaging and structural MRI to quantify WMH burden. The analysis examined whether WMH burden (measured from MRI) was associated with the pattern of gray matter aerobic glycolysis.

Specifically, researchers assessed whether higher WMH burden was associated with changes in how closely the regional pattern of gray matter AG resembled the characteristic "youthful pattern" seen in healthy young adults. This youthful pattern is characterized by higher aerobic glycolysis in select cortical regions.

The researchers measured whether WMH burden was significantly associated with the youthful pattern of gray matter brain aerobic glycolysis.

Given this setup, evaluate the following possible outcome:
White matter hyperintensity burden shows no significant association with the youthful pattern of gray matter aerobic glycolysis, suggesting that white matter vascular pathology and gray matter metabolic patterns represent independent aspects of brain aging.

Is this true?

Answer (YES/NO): NO